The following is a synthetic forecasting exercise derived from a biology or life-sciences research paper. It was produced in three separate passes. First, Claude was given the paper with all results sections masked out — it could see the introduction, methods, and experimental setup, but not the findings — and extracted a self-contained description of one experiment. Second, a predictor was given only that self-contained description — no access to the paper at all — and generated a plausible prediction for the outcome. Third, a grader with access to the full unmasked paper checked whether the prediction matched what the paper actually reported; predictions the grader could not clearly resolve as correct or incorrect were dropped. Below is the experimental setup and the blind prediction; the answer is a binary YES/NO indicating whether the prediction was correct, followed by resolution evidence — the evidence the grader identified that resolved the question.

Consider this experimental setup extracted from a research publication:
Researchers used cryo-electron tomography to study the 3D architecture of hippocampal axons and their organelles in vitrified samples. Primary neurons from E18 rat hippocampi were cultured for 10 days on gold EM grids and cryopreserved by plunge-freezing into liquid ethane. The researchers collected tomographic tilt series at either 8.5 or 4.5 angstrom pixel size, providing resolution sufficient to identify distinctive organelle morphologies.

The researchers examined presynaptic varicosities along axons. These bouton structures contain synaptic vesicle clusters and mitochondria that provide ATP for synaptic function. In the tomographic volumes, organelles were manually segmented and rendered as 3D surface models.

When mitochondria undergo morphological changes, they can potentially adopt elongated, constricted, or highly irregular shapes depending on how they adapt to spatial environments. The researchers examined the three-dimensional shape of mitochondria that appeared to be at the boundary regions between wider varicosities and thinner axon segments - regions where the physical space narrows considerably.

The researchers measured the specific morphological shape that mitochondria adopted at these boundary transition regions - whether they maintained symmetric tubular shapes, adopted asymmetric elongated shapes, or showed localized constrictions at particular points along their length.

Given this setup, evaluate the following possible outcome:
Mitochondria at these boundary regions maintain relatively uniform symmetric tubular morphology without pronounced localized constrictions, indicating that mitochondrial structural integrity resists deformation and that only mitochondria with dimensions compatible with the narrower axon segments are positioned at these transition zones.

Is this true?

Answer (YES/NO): NO